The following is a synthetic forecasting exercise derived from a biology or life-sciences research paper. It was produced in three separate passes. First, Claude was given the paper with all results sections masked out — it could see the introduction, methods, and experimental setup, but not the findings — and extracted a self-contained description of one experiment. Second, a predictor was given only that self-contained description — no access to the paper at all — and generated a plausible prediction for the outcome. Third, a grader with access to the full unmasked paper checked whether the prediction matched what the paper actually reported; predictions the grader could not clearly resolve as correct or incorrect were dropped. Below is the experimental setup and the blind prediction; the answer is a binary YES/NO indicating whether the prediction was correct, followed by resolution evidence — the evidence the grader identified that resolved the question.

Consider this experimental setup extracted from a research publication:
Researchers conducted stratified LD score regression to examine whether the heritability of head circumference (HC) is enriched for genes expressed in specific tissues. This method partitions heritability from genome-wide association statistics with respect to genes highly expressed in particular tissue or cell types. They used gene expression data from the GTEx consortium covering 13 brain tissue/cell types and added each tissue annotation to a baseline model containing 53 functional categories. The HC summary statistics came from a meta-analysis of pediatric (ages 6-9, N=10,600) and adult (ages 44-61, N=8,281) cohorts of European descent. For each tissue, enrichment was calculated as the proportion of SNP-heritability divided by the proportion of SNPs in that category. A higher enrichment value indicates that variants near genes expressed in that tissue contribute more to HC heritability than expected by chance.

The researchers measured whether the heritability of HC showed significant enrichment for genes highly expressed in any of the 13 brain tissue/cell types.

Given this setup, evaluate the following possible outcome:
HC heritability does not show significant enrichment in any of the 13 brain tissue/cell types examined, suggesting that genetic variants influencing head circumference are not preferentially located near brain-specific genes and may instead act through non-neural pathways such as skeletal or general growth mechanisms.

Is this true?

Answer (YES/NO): YES